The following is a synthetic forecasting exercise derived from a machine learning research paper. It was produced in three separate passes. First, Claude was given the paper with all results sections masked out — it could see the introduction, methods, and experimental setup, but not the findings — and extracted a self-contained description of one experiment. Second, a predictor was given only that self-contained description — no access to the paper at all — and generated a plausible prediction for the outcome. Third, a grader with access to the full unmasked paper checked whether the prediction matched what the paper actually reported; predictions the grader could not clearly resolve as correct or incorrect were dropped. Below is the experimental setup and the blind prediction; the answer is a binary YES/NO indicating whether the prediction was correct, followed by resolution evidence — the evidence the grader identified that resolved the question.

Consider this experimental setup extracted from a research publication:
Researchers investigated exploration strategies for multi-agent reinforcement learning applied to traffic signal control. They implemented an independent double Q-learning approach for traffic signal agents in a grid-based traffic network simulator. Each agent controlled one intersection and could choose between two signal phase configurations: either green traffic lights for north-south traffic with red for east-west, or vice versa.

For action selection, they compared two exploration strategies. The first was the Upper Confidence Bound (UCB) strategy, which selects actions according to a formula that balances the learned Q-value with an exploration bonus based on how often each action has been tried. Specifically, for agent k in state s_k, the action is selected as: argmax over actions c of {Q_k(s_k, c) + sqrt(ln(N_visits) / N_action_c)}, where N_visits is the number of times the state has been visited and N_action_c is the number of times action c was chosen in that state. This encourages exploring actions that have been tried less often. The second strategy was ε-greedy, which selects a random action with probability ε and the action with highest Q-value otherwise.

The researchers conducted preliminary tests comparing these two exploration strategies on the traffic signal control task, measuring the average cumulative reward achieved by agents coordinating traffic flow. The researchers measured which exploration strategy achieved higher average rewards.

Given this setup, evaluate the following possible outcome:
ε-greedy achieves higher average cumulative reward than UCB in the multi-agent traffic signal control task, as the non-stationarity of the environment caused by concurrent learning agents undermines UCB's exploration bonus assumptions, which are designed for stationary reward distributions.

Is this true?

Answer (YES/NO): NO